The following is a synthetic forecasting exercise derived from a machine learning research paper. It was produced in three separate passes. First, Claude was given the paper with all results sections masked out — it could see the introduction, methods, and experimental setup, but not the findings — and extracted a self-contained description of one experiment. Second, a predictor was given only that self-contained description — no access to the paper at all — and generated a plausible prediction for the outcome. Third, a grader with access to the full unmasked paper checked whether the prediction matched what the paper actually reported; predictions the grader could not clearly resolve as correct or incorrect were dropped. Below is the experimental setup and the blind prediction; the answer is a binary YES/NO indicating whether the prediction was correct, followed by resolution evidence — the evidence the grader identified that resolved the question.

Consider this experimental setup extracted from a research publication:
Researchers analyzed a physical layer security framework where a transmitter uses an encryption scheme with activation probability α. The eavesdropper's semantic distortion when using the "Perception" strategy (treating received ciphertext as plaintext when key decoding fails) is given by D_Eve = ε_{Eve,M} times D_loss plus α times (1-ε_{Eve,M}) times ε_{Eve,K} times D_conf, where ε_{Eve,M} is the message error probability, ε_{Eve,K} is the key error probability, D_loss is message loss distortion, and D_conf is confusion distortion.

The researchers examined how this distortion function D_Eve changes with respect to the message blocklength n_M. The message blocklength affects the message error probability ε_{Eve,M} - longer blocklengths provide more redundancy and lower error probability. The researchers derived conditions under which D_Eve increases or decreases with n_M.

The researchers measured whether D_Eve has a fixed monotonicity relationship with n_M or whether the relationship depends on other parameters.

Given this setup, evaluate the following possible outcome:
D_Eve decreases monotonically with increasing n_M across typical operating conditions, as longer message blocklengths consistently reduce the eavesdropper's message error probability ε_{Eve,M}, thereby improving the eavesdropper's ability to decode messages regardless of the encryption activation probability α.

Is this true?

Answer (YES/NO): NO